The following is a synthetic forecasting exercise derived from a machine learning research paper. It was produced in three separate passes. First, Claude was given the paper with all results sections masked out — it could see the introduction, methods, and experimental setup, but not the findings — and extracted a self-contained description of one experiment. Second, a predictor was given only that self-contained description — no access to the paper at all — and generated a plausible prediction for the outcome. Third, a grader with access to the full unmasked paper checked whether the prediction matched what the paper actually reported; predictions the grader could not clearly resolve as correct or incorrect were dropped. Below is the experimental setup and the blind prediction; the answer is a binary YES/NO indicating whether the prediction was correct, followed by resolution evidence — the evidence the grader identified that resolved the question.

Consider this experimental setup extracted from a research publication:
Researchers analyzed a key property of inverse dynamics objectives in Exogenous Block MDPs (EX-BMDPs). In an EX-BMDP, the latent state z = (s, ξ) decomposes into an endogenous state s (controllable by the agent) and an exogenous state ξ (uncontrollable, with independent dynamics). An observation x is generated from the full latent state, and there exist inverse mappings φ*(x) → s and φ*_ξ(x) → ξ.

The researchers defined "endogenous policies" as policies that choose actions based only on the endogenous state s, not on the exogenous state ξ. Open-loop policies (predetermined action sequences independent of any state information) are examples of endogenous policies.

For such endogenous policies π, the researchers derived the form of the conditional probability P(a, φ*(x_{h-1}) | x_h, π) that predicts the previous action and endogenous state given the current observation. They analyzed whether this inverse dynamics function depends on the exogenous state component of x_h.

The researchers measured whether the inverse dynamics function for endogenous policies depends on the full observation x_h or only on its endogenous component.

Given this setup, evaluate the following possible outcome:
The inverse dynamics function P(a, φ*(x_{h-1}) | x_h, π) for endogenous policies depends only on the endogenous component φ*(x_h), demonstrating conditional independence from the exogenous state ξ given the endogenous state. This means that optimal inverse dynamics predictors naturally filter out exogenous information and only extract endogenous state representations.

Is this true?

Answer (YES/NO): YES